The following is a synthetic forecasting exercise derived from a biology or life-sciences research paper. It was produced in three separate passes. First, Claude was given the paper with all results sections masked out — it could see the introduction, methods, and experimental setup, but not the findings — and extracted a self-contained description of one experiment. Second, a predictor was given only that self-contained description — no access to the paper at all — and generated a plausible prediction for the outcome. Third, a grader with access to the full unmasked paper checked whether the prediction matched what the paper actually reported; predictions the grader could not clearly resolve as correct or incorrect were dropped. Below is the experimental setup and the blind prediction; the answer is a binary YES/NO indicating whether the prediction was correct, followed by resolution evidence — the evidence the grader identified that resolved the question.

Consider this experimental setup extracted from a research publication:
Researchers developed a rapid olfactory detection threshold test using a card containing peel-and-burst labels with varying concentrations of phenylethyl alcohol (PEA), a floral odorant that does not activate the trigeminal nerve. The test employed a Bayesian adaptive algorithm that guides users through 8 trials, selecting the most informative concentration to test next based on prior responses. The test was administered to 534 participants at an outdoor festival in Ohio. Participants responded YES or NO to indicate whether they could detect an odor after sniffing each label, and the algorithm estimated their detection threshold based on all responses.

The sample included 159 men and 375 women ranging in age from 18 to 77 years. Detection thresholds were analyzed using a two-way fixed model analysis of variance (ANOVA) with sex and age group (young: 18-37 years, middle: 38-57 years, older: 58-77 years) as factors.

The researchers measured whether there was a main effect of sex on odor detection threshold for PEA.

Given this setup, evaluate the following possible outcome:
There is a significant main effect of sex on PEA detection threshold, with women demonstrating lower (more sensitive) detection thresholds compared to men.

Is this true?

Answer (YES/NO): YES